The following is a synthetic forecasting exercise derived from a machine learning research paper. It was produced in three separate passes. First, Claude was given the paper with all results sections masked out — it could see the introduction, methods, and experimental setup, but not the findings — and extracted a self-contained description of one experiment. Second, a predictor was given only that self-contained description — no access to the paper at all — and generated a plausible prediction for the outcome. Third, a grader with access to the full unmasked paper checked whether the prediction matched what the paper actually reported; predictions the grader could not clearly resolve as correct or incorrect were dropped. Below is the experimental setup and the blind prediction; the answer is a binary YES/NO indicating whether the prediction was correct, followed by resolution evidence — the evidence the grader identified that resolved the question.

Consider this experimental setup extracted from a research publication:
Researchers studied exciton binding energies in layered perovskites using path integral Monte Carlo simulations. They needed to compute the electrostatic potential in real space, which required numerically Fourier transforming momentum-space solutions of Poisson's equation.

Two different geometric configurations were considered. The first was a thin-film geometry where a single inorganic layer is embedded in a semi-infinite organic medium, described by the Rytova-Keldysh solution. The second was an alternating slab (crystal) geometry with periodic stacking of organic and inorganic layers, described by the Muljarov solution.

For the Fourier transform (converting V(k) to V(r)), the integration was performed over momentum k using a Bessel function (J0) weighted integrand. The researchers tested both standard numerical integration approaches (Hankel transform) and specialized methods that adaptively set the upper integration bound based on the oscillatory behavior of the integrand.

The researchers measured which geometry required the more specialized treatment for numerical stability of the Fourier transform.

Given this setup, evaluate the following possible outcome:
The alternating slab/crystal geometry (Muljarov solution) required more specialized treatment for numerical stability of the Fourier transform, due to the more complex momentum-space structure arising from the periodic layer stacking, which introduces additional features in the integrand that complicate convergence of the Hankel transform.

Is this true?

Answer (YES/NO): YES